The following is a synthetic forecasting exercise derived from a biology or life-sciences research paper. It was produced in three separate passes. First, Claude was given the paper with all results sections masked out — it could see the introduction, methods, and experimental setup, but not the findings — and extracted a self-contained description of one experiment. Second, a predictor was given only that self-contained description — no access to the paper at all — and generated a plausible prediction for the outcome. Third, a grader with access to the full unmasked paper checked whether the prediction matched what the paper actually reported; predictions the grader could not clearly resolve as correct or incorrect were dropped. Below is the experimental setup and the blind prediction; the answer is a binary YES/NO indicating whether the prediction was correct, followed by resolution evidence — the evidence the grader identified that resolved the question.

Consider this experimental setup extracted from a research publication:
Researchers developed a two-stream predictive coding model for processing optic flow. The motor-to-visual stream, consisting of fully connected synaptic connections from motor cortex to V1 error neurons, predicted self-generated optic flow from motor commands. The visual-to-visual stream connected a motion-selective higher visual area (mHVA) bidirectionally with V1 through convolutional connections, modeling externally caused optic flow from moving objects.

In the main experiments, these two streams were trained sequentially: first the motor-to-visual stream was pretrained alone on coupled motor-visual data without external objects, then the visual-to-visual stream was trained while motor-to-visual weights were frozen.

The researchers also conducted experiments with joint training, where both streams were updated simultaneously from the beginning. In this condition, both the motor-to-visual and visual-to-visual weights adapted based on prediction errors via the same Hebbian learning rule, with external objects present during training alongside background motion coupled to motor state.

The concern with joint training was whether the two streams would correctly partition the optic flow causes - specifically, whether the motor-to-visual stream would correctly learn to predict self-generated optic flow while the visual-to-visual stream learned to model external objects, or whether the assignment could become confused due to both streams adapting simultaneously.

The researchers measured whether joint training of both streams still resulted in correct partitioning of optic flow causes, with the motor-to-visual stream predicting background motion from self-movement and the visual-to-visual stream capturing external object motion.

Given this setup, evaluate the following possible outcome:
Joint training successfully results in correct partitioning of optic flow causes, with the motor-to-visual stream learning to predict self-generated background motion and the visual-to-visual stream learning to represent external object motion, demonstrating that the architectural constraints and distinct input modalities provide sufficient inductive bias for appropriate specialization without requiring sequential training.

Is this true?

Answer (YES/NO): YES